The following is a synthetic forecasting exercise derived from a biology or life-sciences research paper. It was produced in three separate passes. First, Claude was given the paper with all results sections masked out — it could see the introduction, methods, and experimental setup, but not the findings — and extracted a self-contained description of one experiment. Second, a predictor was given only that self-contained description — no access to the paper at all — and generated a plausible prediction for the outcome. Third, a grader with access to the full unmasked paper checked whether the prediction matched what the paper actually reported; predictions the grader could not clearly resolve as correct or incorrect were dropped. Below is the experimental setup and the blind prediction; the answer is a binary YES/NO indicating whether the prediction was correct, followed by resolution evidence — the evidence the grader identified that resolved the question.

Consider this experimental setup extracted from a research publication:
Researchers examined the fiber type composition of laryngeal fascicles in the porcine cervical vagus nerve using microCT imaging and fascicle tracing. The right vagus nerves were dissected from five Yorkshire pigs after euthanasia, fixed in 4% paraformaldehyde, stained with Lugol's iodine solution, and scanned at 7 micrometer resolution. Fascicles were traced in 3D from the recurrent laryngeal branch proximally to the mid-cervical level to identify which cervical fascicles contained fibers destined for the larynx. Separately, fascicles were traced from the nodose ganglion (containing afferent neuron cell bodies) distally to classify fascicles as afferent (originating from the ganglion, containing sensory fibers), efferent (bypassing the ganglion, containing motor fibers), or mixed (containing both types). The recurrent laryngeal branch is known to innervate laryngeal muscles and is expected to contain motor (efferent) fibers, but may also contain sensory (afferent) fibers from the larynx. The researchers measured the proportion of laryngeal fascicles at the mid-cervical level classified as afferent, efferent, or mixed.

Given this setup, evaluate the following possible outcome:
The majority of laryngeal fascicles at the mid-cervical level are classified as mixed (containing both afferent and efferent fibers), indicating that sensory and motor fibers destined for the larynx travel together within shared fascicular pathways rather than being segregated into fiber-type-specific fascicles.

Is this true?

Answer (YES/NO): NO